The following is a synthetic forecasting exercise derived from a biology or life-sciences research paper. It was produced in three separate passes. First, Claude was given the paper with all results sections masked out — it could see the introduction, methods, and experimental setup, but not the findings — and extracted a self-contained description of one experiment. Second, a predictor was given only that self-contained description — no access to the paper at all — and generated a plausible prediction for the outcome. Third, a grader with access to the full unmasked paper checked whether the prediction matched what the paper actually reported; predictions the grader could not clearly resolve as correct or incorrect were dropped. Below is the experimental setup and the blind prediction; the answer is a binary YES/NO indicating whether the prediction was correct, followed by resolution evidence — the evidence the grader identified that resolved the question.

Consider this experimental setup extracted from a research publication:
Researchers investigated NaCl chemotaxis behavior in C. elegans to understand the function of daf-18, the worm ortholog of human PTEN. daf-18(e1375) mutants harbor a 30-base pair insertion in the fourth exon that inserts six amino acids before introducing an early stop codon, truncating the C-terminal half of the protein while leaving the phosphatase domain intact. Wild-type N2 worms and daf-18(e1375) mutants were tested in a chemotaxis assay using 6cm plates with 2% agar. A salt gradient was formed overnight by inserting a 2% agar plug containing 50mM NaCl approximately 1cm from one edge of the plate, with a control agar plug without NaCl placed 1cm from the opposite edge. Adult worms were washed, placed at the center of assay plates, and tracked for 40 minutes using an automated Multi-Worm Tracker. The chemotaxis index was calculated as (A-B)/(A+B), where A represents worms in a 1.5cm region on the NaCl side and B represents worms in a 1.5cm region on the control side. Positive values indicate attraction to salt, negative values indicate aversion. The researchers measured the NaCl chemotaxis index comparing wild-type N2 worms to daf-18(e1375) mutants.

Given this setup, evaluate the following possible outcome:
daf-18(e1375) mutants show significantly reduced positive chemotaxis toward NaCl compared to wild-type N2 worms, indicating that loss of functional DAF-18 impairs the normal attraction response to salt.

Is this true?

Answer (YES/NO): NO